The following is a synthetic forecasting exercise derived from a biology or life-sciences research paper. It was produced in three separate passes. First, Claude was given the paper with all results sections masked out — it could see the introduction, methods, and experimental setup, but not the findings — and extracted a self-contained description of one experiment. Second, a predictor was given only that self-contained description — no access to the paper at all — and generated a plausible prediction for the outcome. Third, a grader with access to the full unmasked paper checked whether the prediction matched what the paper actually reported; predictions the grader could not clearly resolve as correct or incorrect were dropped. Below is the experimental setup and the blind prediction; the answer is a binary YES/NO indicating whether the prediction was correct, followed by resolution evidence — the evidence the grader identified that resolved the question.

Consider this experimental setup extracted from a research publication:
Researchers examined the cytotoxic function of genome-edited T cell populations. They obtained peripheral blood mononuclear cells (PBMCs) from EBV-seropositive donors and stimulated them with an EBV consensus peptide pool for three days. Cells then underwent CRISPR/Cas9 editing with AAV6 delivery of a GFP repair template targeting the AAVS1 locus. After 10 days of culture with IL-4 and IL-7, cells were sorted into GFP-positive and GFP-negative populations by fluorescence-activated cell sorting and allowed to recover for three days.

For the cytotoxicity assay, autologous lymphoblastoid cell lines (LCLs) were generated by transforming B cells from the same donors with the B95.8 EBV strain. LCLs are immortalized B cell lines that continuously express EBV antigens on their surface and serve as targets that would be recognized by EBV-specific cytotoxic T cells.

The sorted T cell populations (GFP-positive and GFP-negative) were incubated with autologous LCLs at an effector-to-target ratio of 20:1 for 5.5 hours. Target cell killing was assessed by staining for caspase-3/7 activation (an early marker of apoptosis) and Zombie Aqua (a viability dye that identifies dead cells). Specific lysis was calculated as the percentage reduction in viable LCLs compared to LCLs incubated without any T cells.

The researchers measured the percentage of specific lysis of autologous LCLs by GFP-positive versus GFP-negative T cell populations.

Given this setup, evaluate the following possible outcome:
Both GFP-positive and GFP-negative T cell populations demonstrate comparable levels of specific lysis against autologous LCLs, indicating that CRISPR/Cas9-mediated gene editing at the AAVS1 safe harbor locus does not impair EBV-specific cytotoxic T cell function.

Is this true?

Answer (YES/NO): NO